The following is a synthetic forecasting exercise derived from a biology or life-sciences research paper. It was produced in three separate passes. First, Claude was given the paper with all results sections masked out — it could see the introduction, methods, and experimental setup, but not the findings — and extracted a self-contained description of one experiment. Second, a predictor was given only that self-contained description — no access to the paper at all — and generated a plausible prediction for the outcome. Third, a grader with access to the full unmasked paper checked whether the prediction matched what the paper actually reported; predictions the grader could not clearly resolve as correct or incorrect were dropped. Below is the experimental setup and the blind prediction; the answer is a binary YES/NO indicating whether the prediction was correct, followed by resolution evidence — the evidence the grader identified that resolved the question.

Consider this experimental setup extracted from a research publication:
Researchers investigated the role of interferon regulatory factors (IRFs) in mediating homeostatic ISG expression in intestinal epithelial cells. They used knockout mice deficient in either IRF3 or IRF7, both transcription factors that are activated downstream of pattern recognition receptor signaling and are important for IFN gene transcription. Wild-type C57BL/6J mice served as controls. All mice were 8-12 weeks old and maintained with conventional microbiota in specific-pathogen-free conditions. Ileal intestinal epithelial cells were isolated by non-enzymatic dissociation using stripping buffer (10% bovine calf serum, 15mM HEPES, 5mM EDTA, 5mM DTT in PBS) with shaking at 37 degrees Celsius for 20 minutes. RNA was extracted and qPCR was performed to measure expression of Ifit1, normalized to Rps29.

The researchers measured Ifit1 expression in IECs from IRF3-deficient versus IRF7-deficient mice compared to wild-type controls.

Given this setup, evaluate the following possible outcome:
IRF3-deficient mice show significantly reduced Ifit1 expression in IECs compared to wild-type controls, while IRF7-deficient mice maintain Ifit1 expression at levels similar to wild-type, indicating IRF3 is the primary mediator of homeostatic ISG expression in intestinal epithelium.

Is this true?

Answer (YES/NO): NO